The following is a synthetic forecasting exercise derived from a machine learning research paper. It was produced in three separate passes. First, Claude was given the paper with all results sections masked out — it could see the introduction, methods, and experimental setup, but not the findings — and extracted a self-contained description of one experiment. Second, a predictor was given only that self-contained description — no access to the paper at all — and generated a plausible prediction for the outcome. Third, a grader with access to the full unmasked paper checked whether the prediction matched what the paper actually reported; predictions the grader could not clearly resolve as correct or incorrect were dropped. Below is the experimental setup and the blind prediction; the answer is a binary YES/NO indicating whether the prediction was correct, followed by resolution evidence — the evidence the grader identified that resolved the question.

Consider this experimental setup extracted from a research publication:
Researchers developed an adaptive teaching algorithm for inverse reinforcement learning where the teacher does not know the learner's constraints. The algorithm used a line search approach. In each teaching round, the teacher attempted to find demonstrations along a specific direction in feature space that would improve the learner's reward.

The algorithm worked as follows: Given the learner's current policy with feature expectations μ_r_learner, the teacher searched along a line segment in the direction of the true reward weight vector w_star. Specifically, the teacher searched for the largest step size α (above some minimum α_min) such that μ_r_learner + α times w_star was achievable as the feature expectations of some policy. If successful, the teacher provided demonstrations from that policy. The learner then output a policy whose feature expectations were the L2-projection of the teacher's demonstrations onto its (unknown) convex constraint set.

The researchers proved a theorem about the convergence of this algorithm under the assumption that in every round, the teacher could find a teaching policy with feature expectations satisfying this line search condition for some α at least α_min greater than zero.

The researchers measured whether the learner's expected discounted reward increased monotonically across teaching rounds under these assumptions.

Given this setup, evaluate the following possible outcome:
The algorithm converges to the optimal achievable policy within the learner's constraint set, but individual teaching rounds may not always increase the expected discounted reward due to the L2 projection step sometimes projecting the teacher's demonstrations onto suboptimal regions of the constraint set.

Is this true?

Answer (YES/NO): NO